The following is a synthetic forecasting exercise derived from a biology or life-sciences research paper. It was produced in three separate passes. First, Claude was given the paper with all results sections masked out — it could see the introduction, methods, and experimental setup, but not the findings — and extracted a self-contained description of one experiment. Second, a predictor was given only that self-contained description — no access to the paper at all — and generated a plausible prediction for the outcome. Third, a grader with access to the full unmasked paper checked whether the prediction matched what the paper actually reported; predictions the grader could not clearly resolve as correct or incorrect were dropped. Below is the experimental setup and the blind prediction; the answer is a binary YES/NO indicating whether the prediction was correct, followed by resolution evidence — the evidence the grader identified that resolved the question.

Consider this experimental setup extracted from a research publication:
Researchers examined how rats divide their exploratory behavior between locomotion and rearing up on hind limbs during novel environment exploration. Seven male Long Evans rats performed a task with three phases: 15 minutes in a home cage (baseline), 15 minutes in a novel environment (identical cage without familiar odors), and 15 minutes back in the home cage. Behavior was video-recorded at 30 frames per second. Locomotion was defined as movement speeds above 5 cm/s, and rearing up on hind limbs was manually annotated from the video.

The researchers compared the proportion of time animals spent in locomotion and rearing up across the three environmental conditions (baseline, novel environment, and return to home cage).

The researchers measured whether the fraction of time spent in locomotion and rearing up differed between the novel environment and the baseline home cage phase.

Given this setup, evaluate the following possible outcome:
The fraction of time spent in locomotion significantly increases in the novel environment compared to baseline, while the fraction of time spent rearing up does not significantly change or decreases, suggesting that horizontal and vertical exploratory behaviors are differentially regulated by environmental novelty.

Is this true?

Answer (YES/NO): NO